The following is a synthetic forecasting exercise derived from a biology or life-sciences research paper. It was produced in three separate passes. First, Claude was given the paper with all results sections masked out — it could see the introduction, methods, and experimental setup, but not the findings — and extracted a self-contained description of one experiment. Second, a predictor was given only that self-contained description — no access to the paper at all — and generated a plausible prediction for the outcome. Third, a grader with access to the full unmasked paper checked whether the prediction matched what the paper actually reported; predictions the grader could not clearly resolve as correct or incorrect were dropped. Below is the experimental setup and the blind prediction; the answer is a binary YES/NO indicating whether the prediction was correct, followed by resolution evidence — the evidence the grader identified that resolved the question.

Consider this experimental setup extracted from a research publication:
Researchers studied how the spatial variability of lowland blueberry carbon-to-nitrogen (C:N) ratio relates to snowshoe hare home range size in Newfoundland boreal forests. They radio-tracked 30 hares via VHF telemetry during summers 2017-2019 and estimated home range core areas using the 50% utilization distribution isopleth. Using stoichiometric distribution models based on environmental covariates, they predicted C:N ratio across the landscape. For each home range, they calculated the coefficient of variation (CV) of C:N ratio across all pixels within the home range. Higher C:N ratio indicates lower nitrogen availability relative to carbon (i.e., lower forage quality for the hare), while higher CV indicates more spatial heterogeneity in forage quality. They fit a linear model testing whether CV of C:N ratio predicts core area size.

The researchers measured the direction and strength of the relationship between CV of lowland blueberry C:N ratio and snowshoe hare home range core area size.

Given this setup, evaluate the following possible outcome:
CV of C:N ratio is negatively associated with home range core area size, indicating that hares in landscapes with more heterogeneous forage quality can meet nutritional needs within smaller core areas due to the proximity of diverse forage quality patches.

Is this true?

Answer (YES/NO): NO